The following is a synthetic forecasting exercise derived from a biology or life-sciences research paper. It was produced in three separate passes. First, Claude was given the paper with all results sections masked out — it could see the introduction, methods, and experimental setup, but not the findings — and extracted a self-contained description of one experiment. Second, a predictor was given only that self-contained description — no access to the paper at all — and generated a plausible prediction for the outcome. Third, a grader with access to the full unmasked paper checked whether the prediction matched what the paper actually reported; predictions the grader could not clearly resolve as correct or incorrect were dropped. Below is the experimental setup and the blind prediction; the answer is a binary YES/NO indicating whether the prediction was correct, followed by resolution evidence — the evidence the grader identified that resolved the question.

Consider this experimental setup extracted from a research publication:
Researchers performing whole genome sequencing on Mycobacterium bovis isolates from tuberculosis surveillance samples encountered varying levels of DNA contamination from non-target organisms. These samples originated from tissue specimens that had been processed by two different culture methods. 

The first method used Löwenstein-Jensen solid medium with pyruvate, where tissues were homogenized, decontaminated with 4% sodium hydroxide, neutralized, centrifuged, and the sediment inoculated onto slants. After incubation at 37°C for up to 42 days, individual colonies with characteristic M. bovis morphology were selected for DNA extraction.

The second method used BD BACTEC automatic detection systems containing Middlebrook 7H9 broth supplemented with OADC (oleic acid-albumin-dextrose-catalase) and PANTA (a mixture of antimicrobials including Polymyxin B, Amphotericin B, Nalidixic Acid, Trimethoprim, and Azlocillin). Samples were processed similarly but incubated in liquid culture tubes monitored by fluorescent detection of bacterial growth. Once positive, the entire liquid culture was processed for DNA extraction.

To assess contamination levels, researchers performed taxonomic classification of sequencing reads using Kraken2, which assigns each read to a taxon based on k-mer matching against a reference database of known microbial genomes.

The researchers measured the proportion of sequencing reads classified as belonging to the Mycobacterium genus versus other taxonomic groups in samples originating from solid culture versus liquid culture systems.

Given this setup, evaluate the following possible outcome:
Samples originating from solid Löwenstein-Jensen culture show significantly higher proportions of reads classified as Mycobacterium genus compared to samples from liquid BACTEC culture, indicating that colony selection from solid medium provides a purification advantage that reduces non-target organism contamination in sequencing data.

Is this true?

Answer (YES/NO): YES